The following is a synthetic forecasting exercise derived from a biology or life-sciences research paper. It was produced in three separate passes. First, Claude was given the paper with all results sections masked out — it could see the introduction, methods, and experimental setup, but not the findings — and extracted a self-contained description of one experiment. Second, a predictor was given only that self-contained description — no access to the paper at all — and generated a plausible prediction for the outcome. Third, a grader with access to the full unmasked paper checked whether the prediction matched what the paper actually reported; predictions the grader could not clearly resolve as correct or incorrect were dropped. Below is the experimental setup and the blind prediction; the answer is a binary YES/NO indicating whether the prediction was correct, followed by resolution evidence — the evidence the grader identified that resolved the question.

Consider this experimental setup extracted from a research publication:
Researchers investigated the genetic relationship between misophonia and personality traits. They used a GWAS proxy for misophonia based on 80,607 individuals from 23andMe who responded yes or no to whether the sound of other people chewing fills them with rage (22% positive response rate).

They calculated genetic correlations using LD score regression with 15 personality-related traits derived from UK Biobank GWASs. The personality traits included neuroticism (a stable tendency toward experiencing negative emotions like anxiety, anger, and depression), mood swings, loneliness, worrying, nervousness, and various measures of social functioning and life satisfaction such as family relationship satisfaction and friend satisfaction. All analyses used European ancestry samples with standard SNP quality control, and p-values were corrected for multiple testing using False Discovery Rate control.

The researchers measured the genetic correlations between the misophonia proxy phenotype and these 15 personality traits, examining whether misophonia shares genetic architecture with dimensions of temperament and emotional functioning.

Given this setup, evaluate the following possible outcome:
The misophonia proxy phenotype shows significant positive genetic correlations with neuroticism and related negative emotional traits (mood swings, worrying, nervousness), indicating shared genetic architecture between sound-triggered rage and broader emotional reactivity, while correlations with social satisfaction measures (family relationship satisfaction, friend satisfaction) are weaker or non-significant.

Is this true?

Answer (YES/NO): YES